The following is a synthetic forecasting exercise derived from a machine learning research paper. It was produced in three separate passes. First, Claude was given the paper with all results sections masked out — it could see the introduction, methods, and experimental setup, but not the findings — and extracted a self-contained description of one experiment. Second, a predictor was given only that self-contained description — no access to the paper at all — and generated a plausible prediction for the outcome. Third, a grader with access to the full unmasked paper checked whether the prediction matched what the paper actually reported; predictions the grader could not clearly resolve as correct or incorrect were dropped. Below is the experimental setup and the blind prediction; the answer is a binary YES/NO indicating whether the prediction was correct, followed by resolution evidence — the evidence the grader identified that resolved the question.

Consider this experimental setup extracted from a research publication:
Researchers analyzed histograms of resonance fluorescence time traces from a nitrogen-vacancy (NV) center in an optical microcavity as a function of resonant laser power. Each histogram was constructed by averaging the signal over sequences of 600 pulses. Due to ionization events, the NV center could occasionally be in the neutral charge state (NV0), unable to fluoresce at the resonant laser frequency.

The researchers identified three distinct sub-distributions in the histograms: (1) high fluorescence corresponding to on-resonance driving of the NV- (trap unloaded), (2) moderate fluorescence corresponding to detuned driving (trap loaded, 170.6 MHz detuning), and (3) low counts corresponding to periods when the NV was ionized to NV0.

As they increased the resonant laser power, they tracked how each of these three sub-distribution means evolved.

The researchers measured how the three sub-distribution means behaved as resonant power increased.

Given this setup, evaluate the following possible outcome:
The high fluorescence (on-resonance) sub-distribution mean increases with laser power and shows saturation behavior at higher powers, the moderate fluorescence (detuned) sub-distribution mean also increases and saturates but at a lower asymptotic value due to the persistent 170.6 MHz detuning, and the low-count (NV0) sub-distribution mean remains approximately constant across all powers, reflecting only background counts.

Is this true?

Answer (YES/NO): NO